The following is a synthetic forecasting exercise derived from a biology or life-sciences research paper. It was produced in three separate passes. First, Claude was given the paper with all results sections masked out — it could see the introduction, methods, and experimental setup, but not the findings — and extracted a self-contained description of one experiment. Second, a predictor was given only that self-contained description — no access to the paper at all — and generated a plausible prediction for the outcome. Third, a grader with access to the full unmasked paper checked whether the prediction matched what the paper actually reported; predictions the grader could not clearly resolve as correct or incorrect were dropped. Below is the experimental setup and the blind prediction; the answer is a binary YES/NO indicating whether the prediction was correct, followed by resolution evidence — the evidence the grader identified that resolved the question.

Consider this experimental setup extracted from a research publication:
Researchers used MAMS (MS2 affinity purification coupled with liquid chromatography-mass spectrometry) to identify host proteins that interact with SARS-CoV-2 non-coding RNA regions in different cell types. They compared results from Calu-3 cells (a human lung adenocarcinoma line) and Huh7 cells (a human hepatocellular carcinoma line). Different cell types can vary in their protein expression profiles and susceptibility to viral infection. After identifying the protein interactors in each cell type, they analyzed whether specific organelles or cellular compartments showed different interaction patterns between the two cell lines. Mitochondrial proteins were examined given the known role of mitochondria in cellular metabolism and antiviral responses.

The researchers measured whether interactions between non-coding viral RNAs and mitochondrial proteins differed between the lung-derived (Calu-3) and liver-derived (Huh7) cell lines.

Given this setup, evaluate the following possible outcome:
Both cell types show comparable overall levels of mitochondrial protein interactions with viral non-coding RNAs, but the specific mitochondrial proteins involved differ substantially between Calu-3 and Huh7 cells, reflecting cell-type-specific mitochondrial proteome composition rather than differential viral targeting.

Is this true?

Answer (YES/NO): NO